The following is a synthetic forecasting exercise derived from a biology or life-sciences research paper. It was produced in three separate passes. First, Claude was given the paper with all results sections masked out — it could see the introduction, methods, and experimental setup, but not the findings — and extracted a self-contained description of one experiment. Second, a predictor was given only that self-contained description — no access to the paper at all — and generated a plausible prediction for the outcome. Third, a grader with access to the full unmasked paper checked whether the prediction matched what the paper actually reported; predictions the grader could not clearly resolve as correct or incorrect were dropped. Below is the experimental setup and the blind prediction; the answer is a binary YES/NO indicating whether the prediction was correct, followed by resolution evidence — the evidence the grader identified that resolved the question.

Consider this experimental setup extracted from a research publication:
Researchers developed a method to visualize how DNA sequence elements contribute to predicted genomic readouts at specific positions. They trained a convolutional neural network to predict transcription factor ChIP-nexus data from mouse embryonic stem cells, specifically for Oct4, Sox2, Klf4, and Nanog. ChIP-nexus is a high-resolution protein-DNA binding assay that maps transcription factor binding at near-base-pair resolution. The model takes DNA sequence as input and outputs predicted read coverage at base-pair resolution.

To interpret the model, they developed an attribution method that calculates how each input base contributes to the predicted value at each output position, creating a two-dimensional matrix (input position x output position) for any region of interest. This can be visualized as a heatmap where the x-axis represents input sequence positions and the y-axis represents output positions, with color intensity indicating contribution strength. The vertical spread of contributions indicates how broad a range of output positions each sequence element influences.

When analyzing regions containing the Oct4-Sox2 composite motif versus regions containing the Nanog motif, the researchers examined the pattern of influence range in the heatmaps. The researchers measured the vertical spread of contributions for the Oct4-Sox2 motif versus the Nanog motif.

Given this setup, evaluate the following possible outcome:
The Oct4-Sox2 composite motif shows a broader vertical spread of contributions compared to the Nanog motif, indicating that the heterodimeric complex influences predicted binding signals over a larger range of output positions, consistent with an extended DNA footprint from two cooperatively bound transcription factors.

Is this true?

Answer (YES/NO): YES